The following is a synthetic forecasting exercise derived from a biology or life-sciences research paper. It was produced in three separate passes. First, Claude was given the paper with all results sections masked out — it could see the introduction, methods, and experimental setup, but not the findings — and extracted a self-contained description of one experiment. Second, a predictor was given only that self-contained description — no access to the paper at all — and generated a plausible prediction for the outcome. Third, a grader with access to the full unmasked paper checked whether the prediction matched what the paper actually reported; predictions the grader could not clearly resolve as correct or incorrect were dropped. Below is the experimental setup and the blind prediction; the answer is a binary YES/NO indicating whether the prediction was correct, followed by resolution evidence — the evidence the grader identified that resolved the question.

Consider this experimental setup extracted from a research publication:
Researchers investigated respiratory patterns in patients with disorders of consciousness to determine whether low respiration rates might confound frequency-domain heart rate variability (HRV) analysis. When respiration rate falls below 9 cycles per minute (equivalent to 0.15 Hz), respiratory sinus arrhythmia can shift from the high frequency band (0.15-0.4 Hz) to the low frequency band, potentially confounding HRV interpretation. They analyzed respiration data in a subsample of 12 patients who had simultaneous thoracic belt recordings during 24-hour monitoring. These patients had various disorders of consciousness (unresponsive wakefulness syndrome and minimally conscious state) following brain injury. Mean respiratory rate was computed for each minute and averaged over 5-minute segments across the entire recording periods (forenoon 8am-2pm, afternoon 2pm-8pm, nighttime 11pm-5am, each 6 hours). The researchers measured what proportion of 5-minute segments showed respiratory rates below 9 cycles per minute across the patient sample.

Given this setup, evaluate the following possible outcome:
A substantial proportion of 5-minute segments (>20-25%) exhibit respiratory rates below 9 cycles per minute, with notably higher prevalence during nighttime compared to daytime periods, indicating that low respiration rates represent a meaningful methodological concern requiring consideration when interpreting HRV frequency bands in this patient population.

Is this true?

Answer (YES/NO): NO